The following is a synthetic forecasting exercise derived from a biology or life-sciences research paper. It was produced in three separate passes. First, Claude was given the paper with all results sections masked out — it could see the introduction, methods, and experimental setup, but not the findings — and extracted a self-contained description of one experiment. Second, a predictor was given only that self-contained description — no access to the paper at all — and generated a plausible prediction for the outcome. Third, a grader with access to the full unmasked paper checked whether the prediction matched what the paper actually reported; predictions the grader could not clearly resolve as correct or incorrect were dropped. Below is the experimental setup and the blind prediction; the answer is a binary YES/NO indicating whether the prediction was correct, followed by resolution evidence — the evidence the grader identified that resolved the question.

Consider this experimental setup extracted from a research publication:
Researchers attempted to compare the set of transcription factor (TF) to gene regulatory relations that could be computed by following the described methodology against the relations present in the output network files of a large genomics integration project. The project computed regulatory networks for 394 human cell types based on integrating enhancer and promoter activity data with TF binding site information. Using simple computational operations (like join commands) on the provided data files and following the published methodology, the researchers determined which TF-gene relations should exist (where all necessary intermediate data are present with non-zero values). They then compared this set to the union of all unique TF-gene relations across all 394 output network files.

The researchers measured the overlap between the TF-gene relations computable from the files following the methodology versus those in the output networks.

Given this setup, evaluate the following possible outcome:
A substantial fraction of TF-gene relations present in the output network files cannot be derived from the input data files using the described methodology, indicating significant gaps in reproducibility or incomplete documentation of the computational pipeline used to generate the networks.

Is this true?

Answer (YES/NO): YES